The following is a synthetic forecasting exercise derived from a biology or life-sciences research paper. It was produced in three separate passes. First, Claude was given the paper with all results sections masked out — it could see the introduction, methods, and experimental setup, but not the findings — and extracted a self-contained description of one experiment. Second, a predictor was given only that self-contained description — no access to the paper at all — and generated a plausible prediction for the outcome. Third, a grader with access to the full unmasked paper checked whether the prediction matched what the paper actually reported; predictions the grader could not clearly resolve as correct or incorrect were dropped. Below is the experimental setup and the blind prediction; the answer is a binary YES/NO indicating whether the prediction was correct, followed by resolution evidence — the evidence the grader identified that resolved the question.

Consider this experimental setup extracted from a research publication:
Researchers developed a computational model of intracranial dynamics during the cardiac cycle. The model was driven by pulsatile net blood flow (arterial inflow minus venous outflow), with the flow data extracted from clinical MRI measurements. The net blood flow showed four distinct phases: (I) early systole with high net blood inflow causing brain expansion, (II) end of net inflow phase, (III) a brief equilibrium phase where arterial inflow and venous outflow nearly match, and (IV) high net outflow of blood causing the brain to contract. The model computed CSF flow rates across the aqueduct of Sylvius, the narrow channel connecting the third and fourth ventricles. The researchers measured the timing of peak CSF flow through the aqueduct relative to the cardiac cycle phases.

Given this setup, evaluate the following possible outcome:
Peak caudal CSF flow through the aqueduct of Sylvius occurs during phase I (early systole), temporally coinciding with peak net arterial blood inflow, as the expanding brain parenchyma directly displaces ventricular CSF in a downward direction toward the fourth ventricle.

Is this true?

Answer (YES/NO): NO